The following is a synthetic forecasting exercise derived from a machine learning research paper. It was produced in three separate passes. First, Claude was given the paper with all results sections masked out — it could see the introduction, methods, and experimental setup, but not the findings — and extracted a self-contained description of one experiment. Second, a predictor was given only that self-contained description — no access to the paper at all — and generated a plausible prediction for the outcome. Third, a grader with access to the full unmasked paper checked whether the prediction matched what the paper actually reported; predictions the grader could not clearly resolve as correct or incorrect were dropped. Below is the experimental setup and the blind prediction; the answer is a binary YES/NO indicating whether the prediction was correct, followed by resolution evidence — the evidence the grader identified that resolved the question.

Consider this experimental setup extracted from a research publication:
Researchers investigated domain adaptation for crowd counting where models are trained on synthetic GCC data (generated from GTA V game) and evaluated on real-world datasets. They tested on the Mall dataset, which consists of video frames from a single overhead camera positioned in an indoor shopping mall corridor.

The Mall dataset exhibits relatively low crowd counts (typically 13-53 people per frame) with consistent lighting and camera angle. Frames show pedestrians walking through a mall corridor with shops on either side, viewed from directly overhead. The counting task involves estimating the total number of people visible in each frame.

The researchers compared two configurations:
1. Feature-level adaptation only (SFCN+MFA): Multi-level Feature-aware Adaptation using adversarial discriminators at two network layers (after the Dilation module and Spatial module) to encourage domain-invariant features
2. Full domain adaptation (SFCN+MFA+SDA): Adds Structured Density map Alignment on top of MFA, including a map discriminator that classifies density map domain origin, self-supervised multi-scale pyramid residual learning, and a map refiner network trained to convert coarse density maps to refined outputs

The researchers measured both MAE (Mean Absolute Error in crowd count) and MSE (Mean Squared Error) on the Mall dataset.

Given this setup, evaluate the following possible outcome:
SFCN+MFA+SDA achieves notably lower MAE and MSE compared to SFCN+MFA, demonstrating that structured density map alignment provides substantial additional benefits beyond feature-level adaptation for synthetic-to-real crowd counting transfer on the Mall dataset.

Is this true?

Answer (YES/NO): YES